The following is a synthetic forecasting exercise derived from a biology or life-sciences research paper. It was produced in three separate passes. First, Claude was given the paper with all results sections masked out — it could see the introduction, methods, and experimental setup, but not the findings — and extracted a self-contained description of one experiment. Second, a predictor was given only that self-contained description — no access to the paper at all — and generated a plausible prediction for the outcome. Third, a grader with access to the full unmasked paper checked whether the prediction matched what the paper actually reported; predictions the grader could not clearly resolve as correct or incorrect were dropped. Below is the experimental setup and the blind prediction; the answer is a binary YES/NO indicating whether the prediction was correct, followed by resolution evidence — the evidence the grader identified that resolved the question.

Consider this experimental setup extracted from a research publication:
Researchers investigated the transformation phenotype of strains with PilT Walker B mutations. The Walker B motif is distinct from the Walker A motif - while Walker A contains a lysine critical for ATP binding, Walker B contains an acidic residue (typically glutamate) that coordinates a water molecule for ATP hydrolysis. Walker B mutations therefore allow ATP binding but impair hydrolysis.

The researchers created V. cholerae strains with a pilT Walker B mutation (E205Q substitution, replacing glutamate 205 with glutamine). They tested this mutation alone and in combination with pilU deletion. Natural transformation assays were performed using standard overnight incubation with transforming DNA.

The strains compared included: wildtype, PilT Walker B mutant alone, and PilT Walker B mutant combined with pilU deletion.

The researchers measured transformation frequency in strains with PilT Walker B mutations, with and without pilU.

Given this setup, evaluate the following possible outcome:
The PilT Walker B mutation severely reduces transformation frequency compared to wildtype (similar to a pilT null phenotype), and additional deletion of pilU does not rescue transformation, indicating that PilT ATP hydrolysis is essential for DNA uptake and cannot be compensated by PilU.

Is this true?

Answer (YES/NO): NO